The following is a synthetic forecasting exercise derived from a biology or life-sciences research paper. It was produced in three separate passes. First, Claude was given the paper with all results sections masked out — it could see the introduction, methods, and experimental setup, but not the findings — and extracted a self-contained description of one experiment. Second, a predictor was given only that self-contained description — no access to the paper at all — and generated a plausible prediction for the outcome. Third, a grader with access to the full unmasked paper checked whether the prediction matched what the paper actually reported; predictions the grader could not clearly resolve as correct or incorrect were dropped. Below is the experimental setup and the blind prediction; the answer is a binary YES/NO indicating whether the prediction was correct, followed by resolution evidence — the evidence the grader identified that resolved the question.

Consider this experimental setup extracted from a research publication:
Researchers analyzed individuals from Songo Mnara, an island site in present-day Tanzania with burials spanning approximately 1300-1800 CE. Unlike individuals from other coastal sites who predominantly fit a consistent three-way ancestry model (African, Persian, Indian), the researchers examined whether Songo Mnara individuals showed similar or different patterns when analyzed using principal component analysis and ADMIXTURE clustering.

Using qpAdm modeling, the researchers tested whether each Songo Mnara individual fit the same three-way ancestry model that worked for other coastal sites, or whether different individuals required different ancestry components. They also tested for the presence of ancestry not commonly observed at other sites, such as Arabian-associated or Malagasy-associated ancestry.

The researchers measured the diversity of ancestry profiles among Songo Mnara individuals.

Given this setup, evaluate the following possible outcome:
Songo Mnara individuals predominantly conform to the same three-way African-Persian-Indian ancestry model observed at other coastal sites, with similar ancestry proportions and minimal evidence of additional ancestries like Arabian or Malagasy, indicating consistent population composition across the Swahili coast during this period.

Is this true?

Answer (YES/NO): NO